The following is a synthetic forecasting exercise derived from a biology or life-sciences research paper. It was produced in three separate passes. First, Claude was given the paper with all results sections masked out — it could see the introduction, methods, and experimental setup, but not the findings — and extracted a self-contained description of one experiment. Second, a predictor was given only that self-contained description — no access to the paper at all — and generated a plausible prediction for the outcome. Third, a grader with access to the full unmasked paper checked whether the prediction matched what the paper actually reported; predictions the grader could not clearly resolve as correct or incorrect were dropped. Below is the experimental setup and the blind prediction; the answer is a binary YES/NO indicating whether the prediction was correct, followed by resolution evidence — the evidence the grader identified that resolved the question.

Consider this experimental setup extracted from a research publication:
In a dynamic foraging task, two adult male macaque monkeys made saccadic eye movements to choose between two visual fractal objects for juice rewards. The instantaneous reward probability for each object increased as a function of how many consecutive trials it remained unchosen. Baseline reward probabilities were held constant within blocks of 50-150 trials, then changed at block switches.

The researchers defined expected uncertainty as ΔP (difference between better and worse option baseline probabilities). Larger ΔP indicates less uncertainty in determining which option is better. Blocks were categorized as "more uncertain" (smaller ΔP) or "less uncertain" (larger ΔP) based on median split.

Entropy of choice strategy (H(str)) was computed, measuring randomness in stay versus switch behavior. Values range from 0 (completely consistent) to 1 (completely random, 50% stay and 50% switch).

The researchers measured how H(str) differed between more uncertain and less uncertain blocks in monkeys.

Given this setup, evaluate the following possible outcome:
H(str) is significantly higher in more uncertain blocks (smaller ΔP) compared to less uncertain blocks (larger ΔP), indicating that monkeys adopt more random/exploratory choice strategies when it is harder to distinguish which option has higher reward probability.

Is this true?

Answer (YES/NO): NO